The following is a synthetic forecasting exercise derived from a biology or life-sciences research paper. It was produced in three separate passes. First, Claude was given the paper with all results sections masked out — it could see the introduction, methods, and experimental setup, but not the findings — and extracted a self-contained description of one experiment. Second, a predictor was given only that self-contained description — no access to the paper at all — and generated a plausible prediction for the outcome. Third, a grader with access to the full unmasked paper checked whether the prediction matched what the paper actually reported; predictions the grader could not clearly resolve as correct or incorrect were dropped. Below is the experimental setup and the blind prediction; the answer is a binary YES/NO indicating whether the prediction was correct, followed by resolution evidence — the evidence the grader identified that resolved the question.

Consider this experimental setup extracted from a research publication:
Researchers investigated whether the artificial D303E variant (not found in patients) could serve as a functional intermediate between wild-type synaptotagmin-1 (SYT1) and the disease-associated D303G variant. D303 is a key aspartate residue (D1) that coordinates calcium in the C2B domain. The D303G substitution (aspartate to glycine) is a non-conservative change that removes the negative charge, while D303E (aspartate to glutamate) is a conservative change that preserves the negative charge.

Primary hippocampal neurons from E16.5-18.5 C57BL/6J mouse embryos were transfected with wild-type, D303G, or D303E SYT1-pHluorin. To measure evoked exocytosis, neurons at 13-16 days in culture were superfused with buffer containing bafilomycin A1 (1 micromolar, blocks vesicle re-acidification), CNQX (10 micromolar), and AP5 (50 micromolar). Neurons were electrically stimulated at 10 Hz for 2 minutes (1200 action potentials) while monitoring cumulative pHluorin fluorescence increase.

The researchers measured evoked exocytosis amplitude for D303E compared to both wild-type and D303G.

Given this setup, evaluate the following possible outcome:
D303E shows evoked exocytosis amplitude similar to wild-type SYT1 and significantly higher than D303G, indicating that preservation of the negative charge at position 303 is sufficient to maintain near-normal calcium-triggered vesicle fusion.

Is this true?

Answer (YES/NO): YES